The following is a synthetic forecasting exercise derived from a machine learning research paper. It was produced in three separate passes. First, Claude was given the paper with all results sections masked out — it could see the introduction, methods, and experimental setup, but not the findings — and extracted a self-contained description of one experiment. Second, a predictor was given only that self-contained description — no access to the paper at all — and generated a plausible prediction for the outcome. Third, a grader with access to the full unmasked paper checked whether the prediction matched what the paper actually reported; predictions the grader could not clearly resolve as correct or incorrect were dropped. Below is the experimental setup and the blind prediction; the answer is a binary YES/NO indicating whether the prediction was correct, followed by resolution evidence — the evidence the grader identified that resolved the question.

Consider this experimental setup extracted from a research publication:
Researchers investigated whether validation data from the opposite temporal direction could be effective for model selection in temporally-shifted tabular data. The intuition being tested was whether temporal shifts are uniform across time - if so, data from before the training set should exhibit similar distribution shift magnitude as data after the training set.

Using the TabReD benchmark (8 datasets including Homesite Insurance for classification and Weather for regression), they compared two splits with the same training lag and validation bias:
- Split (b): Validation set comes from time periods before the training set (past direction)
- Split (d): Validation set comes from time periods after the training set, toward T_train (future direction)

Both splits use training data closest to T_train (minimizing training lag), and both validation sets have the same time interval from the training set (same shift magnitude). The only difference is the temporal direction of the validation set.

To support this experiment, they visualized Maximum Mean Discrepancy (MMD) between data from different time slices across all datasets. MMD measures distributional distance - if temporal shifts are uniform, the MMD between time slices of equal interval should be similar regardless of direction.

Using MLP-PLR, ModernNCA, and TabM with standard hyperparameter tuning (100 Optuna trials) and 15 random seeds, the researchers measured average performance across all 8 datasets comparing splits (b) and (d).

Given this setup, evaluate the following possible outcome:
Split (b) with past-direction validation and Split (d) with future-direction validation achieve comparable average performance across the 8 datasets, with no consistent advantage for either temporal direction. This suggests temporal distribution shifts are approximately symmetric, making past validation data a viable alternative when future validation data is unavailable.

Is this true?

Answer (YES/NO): NO